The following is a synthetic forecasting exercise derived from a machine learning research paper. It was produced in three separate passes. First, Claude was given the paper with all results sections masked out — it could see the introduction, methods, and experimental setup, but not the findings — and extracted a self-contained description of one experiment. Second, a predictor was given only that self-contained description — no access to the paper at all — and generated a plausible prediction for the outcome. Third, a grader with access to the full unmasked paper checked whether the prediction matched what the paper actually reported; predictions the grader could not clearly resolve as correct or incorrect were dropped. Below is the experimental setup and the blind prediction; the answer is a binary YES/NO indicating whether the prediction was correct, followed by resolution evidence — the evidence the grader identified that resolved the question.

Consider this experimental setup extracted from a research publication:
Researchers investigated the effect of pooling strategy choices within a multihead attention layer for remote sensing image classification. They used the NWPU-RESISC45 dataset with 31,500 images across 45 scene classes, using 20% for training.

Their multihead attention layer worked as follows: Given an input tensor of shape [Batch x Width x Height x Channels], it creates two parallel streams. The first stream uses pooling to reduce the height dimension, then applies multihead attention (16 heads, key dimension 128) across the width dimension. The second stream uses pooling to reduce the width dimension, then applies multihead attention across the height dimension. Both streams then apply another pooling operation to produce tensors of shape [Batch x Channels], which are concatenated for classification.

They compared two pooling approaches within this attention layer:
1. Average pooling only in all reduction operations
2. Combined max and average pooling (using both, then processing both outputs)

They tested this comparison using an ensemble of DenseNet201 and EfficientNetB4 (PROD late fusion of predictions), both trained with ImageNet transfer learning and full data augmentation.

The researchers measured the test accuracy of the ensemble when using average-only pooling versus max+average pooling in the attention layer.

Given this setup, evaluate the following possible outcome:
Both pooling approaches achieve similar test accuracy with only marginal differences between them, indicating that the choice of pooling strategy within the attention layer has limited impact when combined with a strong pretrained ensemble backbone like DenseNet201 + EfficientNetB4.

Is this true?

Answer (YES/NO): NO